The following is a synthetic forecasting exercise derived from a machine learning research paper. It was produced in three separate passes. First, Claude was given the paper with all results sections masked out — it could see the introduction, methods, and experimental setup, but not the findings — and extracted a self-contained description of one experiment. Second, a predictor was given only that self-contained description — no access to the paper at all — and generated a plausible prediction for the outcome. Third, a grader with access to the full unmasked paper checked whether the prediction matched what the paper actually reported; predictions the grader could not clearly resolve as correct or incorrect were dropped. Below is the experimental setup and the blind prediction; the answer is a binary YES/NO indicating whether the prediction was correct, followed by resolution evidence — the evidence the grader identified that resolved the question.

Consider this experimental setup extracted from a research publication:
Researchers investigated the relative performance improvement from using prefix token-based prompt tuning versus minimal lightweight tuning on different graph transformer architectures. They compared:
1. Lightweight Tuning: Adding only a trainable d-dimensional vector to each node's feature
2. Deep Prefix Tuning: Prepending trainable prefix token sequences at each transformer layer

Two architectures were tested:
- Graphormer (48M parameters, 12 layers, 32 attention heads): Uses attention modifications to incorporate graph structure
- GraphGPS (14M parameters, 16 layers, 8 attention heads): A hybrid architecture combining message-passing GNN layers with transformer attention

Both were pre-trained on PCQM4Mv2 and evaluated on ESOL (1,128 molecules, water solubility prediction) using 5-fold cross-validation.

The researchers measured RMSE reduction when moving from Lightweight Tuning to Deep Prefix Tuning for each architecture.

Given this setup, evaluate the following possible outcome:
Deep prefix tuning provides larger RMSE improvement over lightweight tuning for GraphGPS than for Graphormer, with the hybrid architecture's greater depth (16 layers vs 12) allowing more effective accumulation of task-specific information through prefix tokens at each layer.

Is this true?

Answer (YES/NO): YES